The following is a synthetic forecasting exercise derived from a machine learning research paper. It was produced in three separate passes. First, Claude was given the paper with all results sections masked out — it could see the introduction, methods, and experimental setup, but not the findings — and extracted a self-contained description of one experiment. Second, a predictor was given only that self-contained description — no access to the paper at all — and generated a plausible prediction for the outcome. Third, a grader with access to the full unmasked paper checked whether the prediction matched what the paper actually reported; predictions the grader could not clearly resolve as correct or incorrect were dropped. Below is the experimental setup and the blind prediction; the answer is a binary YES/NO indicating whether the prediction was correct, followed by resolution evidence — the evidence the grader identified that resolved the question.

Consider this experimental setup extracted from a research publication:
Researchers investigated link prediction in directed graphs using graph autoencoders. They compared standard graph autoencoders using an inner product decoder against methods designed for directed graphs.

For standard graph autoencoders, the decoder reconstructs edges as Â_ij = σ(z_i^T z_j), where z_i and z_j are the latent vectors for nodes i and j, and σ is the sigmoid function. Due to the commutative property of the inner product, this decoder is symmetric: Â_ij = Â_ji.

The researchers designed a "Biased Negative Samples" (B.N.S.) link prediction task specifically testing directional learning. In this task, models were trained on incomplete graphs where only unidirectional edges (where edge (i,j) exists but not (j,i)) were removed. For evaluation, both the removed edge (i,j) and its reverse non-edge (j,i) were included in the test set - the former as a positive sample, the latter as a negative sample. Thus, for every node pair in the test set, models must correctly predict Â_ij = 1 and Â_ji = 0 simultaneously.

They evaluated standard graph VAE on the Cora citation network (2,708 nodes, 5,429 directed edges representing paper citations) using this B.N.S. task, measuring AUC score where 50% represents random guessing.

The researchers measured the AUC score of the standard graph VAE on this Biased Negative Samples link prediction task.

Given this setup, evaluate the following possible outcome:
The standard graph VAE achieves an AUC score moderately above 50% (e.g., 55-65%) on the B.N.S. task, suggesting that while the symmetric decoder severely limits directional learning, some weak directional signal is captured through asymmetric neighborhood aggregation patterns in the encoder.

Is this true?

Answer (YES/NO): NO